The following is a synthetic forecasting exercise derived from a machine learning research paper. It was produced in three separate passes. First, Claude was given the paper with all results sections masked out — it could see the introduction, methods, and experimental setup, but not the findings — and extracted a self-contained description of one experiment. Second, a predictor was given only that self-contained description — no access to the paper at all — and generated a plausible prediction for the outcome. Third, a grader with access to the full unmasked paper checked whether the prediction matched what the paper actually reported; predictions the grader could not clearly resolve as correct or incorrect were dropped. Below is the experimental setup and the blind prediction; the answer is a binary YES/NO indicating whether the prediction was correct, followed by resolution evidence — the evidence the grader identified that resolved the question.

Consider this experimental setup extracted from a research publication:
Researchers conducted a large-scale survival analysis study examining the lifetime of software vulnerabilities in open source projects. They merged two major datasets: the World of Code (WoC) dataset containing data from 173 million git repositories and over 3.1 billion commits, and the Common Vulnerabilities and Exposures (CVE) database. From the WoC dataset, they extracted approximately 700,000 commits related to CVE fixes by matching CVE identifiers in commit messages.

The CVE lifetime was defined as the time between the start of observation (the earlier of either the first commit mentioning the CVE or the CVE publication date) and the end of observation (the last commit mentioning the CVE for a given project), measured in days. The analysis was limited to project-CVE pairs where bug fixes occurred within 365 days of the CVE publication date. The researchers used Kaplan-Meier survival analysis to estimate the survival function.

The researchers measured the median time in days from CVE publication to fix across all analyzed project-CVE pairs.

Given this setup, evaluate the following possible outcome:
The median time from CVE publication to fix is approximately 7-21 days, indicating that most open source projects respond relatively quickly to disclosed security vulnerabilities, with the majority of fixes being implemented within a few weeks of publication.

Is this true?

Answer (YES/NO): NO